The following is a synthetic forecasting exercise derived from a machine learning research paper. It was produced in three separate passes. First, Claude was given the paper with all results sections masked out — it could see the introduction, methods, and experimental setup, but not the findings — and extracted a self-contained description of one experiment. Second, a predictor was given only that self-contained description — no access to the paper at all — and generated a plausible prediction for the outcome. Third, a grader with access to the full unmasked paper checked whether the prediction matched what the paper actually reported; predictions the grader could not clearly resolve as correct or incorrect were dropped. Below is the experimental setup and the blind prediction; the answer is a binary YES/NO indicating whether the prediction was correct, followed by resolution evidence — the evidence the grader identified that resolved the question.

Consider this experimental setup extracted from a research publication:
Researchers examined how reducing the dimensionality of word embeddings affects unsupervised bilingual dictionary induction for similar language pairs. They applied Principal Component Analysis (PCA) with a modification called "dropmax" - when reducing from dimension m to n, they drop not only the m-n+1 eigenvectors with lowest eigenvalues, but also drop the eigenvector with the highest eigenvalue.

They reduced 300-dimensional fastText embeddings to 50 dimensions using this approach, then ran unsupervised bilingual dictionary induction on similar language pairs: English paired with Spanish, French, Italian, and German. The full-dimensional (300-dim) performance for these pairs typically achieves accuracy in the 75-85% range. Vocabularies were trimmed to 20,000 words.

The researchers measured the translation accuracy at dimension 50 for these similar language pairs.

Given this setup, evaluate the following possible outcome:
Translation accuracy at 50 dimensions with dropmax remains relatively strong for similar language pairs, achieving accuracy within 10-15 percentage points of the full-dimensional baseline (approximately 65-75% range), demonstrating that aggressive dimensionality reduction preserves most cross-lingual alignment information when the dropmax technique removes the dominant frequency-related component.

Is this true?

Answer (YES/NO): NO